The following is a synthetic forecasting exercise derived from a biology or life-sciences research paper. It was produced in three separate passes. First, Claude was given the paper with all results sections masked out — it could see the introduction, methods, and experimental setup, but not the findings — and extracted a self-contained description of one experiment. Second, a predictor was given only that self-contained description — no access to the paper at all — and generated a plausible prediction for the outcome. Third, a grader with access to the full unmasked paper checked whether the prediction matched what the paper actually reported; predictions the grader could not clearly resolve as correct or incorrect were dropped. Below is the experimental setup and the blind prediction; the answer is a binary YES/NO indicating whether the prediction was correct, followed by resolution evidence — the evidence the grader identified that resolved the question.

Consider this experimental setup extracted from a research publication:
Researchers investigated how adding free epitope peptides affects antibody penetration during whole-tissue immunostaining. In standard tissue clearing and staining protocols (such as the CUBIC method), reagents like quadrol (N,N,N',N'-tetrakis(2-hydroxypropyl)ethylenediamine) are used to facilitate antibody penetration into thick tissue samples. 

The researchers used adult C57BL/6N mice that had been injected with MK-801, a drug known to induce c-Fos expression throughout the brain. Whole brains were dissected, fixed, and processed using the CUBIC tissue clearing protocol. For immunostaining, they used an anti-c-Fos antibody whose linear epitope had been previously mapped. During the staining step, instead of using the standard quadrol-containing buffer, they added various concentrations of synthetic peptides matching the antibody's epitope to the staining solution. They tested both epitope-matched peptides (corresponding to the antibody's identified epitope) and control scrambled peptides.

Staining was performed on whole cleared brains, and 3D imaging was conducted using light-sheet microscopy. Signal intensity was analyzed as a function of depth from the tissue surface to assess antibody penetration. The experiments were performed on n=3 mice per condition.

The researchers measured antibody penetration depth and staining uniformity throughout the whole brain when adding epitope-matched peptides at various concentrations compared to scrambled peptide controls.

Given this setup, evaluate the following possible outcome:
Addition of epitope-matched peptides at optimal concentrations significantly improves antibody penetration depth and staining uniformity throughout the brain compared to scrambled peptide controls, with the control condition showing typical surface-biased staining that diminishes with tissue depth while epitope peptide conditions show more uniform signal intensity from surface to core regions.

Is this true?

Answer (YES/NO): YES